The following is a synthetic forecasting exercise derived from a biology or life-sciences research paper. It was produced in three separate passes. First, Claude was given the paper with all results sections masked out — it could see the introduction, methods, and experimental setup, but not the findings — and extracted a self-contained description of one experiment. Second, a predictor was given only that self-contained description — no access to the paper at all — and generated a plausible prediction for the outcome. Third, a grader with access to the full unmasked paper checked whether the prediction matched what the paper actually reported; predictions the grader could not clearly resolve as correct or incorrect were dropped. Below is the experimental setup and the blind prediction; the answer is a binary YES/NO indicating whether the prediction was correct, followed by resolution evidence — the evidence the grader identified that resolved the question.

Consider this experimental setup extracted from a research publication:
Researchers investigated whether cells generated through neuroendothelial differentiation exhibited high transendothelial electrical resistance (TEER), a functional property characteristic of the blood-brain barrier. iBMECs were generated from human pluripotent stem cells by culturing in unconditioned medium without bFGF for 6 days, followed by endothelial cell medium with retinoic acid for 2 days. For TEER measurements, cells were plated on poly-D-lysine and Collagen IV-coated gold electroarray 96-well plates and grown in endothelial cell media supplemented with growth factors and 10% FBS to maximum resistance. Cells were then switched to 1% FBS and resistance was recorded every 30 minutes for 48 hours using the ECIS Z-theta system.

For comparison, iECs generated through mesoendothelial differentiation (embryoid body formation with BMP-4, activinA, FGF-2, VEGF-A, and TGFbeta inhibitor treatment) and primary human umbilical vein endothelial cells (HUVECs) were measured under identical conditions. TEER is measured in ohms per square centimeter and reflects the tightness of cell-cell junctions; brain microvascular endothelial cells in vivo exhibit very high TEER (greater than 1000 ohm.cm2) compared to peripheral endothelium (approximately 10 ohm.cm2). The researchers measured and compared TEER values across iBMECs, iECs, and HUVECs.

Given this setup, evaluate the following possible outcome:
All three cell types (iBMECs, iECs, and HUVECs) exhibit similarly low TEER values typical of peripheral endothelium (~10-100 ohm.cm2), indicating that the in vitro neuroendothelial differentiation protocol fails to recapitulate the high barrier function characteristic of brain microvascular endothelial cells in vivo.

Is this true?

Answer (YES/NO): NO